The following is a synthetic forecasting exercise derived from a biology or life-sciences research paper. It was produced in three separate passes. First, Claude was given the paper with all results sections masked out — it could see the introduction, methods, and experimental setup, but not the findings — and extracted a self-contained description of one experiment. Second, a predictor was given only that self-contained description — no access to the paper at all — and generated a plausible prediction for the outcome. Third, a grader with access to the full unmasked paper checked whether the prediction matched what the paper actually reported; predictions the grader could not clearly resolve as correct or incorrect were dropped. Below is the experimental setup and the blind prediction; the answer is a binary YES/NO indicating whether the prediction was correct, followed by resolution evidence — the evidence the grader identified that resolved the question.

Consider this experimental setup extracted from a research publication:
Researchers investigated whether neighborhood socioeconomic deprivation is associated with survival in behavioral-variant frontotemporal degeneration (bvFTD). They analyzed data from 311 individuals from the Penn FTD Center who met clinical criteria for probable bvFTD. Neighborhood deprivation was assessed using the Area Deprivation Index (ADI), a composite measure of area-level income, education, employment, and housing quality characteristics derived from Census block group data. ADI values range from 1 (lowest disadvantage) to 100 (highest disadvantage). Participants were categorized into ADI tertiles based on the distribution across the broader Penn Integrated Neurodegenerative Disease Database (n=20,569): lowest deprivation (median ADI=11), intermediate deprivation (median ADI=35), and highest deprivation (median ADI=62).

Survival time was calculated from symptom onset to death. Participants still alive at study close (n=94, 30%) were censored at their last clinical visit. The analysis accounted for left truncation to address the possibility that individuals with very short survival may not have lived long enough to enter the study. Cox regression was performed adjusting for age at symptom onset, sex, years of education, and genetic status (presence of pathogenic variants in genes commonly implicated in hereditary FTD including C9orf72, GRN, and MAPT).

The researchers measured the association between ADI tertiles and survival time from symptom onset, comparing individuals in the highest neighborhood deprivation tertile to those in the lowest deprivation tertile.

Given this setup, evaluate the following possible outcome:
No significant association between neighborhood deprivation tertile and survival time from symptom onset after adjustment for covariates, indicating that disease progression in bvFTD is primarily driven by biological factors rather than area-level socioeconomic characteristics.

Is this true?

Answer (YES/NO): NO